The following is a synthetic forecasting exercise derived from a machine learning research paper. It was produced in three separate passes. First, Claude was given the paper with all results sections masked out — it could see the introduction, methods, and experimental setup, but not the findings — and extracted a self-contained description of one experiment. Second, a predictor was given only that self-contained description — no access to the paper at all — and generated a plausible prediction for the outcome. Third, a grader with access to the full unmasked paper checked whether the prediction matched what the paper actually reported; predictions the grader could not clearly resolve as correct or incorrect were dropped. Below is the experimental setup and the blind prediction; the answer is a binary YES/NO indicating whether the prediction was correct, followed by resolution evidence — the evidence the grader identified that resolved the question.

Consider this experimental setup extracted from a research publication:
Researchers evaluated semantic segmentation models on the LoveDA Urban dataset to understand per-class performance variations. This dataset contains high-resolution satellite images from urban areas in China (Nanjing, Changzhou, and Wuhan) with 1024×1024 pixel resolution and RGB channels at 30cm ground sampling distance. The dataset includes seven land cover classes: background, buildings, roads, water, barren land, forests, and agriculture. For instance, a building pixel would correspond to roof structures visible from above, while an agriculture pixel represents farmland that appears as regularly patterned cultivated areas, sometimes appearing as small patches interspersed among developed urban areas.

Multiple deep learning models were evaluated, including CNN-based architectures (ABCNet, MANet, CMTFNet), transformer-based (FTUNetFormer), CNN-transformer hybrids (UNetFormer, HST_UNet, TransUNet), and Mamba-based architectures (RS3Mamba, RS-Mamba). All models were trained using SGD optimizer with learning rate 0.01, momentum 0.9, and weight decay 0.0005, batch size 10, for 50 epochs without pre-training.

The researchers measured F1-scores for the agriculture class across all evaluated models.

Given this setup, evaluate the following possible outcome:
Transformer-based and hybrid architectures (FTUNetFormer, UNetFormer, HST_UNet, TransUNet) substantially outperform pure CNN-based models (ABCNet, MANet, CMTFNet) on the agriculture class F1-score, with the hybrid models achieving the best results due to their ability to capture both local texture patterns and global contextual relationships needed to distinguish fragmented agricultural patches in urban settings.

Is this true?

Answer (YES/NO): NO